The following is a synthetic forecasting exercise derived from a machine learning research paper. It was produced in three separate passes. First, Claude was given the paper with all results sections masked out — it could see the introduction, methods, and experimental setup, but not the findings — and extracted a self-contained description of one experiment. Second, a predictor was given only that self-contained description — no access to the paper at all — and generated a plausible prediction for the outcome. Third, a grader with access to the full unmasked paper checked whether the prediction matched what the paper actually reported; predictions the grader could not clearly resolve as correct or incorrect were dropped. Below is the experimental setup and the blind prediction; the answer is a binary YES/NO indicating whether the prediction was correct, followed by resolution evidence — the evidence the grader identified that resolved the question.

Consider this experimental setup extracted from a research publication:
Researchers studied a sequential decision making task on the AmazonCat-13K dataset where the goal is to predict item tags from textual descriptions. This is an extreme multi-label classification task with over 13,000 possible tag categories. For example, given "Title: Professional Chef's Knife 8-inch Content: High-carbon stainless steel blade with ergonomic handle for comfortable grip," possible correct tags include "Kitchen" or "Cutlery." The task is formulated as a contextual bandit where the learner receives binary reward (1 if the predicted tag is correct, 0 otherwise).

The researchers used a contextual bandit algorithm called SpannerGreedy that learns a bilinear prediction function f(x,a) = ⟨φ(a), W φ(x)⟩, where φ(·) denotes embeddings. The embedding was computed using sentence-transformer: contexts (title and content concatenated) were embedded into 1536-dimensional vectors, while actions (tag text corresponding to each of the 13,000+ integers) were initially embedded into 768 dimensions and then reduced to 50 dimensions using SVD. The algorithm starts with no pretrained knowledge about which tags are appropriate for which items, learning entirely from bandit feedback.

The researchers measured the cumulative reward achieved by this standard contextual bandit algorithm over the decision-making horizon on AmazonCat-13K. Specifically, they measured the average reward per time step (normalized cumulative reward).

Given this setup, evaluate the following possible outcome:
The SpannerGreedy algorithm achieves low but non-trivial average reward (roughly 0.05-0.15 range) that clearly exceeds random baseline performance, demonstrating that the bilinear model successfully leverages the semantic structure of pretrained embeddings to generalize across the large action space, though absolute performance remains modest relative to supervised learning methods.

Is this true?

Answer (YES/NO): YES